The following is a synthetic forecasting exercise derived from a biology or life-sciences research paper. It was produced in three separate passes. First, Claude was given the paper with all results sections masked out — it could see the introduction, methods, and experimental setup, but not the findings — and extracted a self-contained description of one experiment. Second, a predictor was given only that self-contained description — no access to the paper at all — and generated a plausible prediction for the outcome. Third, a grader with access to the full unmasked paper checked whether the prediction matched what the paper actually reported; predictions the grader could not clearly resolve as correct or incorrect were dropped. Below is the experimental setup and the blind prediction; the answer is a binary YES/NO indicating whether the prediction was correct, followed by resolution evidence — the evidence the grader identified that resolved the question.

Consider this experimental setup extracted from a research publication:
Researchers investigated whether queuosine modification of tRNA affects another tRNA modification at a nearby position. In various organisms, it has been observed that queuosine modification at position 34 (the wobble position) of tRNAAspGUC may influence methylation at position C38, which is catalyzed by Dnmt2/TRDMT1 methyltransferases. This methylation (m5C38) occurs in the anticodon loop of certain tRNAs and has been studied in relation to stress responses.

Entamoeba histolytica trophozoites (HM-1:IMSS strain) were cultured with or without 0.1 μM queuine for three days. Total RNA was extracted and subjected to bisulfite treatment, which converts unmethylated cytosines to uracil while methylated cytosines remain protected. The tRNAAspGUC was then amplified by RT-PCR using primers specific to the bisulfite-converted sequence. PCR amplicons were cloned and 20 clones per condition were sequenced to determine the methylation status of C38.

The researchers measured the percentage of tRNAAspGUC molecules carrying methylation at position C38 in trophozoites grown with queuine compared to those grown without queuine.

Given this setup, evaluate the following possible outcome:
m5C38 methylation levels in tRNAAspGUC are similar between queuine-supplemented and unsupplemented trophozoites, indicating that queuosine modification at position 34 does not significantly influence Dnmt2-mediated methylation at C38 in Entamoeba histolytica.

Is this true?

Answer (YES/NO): NO